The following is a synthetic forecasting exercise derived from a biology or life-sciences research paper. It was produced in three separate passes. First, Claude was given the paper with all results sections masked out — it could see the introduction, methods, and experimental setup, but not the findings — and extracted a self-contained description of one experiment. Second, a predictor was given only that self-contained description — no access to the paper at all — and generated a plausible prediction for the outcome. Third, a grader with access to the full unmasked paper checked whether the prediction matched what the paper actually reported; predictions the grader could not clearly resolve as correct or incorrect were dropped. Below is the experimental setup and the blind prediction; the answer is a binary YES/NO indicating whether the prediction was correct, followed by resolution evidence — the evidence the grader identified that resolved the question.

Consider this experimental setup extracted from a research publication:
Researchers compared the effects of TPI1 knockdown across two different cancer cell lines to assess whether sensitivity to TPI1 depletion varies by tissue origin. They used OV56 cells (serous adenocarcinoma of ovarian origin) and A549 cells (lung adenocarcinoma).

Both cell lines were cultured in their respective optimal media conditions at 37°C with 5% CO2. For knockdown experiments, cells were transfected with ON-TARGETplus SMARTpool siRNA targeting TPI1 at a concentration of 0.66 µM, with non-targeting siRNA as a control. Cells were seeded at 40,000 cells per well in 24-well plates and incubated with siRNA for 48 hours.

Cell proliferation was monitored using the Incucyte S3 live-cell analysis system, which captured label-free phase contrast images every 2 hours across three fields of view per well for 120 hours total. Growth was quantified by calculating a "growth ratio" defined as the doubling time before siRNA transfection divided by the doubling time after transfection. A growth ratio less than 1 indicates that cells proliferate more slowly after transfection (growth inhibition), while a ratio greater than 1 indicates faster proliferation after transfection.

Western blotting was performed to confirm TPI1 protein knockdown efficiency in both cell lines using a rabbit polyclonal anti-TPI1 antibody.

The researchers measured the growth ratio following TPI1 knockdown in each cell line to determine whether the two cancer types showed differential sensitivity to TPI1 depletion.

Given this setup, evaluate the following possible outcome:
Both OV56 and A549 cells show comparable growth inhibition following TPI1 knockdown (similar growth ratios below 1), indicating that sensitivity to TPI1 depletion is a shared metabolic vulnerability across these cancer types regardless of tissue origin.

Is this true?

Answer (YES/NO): NO